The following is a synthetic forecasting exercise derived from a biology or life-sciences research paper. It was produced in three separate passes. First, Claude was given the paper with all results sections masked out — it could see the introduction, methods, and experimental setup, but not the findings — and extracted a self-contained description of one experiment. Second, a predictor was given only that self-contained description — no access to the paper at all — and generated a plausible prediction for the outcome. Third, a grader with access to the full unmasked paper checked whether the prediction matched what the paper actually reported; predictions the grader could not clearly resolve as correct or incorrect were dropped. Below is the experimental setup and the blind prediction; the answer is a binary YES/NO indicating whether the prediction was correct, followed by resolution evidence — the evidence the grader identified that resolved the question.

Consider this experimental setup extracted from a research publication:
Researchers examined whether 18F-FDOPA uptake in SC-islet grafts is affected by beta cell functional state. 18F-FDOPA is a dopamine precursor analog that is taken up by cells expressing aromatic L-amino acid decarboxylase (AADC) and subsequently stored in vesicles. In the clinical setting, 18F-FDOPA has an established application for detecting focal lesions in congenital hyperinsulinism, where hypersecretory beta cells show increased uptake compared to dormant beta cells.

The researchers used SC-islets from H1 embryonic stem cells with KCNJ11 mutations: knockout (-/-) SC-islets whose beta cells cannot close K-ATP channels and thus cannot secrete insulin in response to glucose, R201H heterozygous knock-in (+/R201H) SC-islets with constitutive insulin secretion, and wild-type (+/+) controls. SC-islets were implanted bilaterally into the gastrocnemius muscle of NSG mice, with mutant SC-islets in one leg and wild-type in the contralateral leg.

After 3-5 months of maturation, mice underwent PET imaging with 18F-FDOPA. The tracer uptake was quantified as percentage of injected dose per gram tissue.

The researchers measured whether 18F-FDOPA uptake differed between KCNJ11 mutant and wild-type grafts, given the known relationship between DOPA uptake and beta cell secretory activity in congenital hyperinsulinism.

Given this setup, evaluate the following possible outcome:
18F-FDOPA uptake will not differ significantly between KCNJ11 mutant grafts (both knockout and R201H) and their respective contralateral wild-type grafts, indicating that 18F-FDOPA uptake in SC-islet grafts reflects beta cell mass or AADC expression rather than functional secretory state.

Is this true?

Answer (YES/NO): YES